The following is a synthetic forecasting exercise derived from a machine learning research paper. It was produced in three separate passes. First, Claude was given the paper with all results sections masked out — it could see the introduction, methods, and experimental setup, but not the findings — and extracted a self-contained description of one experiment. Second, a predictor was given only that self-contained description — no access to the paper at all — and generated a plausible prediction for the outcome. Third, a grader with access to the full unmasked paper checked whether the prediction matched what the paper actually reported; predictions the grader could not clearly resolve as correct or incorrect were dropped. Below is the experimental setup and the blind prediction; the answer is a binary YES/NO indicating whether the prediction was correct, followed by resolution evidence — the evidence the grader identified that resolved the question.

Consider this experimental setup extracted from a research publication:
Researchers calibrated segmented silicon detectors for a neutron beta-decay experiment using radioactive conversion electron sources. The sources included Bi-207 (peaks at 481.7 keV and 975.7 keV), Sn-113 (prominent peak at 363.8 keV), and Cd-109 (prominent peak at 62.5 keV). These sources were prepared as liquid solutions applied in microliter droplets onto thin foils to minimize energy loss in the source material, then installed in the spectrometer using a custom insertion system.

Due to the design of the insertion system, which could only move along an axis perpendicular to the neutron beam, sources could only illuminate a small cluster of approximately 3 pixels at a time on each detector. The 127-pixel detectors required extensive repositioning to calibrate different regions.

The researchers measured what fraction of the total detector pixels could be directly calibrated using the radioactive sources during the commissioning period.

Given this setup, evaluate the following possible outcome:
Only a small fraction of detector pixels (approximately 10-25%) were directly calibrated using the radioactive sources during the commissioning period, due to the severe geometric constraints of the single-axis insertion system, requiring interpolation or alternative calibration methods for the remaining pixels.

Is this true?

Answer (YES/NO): NO